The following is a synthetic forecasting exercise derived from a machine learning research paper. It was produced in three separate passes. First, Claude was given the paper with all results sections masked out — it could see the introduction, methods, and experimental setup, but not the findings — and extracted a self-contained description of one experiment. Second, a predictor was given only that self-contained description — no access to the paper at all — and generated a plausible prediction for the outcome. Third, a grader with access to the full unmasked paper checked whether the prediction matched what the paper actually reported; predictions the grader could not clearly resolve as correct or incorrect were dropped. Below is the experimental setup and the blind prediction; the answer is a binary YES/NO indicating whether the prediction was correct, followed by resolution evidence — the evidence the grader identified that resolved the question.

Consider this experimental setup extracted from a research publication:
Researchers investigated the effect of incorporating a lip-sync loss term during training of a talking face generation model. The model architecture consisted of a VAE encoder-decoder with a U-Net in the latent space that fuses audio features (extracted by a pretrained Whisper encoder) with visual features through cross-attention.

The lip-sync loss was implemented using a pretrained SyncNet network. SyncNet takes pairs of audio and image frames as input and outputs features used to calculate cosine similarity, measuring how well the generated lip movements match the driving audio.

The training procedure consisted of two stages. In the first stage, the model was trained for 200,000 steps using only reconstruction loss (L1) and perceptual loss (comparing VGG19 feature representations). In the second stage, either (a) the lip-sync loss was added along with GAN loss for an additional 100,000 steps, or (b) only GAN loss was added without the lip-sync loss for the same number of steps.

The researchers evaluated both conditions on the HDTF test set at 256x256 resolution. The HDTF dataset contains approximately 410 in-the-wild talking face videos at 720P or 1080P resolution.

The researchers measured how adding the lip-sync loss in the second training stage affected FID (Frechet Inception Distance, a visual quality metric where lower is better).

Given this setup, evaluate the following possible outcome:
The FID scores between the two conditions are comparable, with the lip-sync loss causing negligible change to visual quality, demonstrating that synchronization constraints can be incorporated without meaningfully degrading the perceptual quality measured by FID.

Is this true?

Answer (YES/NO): NO